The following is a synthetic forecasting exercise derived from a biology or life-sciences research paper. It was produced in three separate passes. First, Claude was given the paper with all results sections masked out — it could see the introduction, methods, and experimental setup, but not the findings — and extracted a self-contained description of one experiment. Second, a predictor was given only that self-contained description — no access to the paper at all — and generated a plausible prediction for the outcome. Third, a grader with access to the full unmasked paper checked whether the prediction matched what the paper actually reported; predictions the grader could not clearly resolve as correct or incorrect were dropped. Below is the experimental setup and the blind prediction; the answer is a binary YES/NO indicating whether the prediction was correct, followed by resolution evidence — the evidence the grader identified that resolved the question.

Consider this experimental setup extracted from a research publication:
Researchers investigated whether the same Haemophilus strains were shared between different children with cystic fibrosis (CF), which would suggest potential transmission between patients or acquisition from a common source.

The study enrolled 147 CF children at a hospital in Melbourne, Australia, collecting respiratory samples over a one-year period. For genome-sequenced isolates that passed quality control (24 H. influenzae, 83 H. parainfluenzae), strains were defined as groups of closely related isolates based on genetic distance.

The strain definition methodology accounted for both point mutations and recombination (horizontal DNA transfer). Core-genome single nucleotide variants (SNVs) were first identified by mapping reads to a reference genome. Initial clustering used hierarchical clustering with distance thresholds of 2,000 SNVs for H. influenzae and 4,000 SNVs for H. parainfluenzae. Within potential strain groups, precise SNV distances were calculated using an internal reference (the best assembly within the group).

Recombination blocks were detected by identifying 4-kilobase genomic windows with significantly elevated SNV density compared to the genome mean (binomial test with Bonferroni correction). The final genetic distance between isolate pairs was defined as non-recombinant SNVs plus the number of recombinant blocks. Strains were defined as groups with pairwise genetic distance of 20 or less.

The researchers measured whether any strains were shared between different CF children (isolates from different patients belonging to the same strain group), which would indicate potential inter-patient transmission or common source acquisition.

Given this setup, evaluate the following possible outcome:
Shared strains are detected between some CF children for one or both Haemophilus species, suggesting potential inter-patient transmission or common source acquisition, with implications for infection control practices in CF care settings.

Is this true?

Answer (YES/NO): YES